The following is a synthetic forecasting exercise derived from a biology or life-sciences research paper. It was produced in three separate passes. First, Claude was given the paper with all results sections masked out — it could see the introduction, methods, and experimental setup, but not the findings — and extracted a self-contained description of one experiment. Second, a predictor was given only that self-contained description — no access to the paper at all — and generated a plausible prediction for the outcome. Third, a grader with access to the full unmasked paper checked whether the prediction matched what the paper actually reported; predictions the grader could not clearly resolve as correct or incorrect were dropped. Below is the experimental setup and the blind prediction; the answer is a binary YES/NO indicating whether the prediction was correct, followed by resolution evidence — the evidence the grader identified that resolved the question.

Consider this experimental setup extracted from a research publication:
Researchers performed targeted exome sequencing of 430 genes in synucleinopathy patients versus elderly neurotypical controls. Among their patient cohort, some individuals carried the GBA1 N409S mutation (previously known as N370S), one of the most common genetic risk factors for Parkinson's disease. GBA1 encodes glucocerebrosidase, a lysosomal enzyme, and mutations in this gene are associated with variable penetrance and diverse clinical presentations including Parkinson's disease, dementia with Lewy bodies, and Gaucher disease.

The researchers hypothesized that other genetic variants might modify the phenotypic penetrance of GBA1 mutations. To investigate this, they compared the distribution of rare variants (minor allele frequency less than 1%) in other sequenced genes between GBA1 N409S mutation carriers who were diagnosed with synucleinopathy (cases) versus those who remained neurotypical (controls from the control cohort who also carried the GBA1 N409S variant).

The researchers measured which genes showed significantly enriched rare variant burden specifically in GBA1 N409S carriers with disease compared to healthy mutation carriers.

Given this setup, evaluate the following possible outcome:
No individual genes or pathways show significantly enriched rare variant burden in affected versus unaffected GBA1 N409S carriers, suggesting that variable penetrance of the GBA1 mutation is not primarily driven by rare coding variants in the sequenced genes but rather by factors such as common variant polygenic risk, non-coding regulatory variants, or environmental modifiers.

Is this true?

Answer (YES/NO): NO